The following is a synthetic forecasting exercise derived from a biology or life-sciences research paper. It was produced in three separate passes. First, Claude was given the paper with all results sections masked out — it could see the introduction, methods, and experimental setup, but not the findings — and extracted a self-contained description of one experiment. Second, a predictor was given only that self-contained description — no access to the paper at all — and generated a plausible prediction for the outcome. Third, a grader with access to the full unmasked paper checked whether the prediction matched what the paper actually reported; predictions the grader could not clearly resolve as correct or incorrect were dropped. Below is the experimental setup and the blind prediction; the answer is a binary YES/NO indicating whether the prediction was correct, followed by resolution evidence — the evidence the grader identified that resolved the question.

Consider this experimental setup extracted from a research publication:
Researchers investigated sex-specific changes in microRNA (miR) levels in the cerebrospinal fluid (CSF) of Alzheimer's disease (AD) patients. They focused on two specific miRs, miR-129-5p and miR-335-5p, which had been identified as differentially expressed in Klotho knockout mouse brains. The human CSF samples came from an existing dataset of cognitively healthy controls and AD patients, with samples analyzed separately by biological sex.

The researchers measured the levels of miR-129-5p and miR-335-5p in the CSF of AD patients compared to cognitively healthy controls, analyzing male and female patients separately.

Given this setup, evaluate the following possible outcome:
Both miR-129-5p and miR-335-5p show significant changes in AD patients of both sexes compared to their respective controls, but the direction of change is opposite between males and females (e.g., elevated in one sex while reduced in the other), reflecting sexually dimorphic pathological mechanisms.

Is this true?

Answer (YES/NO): NO